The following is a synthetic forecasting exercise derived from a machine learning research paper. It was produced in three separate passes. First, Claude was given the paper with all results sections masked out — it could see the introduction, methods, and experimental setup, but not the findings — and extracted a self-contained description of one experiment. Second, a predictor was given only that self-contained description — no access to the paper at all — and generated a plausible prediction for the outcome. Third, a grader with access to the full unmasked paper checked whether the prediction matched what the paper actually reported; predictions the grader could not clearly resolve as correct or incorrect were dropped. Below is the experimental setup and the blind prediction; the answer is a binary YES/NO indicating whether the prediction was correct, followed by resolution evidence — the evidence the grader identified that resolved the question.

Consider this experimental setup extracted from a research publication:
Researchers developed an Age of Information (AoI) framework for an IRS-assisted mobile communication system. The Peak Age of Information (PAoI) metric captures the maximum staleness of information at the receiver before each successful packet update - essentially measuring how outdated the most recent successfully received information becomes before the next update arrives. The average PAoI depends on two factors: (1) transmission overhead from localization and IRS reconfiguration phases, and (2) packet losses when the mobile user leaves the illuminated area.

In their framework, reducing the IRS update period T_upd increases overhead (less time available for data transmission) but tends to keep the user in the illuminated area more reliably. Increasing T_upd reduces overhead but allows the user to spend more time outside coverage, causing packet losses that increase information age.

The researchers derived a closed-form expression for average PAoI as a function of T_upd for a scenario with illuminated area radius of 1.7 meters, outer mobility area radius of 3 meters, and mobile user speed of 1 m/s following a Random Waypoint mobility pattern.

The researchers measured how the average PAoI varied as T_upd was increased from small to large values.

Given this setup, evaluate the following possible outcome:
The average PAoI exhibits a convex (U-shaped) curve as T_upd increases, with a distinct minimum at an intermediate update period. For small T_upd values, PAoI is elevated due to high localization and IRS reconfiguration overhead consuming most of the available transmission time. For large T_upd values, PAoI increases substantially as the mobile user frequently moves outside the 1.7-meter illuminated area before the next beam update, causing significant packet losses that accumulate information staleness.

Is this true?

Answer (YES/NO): YES